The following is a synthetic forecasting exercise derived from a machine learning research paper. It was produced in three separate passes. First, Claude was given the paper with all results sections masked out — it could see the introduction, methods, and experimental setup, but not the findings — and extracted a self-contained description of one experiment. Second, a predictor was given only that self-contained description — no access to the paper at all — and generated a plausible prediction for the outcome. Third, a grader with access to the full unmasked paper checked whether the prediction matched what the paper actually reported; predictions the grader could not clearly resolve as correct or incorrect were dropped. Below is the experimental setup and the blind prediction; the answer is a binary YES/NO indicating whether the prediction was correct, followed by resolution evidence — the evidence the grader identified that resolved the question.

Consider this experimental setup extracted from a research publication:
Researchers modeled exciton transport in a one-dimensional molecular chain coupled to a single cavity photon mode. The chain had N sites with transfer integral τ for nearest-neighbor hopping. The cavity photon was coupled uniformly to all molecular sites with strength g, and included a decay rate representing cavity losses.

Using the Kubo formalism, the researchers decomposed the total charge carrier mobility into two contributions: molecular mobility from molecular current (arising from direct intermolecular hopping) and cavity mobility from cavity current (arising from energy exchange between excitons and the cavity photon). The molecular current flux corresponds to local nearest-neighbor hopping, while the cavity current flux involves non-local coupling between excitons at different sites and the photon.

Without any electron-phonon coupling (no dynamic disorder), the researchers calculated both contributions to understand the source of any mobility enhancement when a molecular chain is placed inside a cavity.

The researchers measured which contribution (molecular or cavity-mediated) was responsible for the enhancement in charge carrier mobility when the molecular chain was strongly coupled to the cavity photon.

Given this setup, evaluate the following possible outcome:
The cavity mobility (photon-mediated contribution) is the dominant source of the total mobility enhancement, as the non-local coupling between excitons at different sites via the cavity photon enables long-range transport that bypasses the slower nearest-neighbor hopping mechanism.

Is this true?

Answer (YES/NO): YES